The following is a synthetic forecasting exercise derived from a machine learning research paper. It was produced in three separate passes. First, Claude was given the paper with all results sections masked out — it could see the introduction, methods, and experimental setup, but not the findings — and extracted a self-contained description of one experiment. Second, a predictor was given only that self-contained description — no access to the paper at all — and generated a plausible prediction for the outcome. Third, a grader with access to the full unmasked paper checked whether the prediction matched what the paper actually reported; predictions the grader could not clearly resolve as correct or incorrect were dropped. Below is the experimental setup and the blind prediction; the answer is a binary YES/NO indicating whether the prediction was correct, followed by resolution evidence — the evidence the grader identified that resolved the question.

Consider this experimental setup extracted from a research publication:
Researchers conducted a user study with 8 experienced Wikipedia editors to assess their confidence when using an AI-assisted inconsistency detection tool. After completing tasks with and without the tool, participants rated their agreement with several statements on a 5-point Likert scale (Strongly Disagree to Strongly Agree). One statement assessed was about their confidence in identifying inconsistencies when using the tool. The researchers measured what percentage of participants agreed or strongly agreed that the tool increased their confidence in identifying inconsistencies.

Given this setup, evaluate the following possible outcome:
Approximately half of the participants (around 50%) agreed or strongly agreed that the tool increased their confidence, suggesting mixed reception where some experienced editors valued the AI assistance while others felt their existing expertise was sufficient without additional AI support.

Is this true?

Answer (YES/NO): NO